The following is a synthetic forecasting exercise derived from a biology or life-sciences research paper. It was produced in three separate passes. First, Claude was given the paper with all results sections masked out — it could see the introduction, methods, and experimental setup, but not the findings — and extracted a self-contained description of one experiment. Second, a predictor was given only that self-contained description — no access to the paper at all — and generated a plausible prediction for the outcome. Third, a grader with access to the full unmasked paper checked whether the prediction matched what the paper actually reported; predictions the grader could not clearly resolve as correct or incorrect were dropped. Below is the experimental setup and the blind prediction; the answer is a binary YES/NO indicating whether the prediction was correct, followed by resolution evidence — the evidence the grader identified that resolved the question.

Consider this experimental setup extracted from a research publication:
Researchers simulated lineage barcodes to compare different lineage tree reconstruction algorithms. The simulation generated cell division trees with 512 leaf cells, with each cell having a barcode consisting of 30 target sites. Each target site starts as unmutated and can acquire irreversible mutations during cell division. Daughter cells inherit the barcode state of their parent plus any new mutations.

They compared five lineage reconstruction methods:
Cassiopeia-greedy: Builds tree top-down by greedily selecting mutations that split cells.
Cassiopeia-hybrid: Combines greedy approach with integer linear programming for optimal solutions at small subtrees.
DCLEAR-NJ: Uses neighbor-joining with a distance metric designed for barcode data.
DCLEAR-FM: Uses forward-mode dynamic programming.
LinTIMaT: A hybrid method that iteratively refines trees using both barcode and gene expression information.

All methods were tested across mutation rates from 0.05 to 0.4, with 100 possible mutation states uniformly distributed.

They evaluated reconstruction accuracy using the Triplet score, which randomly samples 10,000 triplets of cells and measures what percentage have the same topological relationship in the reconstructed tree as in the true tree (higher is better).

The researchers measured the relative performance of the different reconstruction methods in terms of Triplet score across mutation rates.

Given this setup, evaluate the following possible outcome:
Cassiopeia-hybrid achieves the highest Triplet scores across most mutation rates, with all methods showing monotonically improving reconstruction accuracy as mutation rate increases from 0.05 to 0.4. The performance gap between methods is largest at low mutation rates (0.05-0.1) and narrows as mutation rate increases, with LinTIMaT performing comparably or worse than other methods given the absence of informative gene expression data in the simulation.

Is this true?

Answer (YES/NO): NO